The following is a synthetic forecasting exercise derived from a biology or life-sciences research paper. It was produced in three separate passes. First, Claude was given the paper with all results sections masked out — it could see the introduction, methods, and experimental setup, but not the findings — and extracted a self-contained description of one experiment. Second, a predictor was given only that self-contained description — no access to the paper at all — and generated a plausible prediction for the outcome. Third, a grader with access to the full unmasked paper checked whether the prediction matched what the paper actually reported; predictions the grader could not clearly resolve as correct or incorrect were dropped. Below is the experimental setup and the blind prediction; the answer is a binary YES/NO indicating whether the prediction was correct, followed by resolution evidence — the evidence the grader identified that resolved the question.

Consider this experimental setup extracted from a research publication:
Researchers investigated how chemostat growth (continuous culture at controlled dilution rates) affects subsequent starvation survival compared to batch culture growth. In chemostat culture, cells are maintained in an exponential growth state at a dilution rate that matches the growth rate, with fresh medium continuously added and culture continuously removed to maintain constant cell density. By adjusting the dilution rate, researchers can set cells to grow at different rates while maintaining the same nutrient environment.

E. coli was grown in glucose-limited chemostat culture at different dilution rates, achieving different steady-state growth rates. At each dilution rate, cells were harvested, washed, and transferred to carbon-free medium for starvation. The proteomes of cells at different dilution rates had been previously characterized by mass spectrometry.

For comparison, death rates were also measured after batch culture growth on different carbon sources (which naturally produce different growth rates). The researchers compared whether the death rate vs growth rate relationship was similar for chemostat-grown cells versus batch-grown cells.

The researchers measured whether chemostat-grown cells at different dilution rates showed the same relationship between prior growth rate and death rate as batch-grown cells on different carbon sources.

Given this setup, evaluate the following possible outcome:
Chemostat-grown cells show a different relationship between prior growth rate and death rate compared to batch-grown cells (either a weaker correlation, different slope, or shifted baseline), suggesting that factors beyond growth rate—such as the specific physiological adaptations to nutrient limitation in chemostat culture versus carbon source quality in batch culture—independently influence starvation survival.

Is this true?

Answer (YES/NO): NO